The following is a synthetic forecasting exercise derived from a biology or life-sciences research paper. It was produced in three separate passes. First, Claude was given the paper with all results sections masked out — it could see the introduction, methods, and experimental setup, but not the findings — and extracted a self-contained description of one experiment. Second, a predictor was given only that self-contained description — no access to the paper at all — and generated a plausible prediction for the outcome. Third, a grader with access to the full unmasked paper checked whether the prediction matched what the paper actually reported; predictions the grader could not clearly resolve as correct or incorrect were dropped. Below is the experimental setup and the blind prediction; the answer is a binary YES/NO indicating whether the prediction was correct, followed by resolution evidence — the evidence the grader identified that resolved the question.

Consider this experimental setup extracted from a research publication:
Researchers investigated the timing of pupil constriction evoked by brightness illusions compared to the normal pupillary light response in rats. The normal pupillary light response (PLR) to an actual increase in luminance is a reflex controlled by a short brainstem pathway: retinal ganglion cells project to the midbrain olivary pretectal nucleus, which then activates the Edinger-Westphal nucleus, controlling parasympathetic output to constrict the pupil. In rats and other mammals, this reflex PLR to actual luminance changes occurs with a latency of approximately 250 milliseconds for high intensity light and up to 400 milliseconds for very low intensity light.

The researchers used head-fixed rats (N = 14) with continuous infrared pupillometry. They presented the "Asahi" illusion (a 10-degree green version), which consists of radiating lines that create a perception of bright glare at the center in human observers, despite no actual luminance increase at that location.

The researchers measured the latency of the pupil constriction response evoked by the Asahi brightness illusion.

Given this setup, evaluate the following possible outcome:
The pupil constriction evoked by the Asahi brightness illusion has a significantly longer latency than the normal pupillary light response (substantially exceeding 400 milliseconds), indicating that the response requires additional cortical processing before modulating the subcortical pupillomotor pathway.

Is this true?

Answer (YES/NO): YES